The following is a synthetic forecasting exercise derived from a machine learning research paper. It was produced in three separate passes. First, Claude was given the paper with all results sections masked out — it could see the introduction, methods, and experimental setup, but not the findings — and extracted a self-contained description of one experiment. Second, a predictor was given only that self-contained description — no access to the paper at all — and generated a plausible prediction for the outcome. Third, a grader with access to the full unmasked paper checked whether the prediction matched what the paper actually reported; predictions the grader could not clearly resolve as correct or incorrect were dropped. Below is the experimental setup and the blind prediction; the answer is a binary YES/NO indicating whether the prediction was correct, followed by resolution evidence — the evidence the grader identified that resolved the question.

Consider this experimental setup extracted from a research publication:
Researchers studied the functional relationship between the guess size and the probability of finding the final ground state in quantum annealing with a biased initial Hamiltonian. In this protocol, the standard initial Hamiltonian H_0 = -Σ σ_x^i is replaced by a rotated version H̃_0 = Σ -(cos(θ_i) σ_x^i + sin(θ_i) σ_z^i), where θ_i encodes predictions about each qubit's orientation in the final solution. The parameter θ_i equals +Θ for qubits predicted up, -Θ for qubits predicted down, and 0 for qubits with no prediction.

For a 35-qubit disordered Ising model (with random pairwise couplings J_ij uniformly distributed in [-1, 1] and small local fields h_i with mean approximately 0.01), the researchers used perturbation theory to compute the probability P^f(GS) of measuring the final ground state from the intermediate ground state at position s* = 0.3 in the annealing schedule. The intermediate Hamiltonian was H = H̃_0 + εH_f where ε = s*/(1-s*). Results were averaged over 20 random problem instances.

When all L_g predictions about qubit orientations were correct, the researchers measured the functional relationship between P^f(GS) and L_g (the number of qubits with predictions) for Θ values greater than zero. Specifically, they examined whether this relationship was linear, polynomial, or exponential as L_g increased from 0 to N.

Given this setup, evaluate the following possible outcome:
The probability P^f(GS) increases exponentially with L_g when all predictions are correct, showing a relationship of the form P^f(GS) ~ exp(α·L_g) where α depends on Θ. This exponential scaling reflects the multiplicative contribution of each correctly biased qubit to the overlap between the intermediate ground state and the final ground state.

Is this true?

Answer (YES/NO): YES